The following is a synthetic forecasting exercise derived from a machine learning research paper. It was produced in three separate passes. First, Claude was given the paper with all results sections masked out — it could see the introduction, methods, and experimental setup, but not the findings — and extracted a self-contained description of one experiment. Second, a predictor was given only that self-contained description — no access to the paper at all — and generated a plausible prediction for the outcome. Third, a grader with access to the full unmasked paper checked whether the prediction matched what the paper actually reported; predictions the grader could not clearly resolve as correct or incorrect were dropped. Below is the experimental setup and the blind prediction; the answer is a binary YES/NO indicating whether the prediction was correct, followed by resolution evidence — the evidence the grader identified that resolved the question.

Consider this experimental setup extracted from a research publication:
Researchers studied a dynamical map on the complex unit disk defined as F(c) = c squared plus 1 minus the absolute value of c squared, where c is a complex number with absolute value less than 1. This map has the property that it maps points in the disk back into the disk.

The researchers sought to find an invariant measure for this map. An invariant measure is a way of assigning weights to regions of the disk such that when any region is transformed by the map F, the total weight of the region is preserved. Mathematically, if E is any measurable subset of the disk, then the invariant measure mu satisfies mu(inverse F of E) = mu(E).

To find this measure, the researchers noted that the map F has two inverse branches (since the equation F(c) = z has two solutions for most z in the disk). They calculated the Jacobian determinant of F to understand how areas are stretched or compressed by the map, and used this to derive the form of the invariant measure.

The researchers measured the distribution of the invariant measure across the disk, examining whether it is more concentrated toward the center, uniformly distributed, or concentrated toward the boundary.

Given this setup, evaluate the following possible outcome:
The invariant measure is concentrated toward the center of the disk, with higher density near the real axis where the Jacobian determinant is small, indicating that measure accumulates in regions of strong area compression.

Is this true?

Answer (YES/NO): NO